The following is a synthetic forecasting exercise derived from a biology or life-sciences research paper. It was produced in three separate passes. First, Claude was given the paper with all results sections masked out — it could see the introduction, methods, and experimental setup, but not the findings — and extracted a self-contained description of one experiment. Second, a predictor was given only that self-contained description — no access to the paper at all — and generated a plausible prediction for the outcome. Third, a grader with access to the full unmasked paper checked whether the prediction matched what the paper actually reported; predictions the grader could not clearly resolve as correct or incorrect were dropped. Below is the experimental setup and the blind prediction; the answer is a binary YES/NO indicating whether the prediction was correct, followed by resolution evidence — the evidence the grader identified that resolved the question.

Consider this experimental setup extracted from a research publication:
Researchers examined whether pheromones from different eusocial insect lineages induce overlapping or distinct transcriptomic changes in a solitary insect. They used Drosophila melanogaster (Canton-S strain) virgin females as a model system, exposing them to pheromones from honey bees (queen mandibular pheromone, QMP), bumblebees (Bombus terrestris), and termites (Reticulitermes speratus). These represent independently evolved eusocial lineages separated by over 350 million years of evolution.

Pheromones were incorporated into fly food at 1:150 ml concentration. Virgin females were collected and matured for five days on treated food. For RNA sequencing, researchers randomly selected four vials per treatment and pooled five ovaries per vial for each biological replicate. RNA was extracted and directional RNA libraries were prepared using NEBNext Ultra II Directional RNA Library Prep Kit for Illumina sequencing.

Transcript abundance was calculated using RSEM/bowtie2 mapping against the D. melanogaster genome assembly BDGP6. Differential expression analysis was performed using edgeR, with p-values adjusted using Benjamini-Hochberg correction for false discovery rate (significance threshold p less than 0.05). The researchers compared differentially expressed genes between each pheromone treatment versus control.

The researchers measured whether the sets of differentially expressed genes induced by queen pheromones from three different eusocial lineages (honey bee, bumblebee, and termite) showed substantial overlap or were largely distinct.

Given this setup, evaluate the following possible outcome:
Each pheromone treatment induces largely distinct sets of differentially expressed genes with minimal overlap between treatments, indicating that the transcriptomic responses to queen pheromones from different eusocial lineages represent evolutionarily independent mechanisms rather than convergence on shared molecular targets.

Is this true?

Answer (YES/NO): YES